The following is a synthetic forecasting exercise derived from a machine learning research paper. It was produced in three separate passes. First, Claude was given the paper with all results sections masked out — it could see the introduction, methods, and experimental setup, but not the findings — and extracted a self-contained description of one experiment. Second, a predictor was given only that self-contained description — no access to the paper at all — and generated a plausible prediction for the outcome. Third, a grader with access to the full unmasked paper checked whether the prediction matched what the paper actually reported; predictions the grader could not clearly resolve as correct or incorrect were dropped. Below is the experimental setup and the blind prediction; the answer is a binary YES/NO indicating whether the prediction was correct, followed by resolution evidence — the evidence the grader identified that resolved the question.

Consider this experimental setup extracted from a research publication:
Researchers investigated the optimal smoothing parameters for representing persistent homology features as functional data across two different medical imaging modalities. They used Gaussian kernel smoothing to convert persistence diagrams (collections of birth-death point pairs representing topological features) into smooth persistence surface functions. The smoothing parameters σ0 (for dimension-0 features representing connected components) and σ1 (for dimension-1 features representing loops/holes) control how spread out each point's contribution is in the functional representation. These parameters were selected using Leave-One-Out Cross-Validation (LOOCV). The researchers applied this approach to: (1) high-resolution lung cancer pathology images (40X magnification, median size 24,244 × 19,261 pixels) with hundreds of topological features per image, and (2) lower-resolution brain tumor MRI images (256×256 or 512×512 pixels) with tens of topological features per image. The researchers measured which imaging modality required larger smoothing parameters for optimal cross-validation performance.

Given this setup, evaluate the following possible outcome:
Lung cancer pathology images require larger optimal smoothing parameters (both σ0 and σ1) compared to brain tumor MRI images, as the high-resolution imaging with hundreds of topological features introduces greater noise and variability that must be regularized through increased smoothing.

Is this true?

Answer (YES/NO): YES